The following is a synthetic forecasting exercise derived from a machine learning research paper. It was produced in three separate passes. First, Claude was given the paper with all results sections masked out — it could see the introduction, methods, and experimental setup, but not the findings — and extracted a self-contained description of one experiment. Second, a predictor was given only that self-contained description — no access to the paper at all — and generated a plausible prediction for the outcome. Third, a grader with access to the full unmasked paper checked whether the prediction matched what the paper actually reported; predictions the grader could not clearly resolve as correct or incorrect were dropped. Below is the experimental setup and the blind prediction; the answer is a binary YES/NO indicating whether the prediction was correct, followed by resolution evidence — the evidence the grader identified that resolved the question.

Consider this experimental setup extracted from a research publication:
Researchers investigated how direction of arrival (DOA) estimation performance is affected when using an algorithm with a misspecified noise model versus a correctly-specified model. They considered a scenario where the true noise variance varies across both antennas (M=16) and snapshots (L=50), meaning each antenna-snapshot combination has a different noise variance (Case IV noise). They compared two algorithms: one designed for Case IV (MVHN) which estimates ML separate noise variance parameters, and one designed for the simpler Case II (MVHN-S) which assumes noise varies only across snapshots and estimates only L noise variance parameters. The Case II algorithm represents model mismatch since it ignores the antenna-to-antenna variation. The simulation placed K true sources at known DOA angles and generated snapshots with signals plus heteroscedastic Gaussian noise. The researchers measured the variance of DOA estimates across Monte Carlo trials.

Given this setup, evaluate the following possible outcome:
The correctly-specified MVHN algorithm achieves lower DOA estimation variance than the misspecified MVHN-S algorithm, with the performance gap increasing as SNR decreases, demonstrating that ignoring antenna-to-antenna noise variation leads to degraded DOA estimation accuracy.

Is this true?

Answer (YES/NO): NO